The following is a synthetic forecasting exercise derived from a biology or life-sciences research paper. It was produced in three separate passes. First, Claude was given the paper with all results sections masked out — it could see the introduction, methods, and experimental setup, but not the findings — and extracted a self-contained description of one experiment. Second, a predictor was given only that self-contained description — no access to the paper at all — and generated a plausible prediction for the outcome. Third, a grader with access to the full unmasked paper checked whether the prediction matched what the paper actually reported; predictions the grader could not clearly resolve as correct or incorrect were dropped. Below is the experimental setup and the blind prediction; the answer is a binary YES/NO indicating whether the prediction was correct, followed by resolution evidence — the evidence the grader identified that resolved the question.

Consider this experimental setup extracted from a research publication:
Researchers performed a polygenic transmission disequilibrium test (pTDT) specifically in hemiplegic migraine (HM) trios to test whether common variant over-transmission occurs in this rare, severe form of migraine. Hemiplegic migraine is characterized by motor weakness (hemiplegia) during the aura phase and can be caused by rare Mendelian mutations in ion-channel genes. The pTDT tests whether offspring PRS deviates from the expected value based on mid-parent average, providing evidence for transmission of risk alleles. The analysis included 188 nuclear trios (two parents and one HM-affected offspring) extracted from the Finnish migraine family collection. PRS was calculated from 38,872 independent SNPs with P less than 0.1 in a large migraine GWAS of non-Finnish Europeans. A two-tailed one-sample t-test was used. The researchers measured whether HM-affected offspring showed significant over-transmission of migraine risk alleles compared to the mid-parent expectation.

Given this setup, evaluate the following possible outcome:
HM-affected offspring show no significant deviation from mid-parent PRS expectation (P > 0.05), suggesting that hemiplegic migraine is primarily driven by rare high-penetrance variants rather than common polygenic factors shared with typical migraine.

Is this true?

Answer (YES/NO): NO